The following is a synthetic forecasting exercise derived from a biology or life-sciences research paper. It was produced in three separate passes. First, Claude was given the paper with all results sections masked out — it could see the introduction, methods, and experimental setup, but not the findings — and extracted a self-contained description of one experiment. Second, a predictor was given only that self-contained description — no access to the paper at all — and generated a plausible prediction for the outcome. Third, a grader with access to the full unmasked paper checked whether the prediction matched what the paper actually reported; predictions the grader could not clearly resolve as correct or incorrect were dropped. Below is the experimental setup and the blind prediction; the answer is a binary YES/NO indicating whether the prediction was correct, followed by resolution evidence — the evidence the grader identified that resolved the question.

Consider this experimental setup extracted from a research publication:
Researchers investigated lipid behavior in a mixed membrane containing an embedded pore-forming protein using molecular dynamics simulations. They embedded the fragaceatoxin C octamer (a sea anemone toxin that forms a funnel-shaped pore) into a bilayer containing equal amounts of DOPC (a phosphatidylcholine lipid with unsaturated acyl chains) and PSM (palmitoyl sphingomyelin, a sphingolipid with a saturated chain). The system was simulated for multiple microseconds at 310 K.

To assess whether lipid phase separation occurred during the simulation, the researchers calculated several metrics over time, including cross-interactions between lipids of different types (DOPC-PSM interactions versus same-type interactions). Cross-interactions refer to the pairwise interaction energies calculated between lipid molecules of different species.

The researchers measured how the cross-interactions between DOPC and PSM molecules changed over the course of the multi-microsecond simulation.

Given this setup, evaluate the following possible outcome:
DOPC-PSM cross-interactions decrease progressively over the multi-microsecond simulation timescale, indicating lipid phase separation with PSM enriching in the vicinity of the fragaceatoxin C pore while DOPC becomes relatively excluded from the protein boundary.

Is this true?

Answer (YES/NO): NO